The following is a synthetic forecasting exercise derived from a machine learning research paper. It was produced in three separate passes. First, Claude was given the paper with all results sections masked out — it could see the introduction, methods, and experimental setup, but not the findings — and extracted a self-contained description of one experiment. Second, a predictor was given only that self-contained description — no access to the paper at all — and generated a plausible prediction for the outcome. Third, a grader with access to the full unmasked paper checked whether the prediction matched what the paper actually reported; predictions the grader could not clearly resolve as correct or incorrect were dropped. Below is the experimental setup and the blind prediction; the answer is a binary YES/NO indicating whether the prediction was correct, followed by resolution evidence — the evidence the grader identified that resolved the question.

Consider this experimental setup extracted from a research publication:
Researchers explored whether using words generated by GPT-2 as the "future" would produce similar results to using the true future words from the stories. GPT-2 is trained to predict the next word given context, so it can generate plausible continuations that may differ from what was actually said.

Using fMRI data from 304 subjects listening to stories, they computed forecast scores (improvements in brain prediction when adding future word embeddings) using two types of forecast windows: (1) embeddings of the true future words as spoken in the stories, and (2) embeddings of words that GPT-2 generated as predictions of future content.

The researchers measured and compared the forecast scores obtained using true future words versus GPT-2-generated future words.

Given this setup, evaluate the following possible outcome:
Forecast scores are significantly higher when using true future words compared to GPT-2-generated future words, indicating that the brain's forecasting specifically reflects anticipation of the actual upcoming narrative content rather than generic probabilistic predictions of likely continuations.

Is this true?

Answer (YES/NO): NO